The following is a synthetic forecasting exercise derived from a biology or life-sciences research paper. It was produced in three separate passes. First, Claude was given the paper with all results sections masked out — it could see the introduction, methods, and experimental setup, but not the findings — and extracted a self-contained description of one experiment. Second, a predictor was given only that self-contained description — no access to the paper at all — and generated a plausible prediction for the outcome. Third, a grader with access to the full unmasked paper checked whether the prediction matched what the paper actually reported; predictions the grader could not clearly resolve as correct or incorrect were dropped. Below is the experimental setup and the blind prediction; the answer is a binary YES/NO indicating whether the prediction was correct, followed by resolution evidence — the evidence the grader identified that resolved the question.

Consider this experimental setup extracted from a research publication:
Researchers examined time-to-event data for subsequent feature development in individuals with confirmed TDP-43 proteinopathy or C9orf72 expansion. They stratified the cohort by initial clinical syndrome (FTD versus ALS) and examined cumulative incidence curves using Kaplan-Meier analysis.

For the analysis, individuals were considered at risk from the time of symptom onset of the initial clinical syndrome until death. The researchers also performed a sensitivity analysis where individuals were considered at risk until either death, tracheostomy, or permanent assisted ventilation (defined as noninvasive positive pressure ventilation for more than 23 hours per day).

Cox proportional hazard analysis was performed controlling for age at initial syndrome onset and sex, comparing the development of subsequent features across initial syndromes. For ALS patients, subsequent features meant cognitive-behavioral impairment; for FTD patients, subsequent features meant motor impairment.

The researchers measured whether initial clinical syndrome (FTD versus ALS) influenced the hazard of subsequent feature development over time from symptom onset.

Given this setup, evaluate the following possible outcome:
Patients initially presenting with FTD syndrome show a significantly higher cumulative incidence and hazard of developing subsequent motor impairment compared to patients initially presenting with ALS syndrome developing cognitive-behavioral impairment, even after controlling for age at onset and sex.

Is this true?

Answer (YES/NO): YES